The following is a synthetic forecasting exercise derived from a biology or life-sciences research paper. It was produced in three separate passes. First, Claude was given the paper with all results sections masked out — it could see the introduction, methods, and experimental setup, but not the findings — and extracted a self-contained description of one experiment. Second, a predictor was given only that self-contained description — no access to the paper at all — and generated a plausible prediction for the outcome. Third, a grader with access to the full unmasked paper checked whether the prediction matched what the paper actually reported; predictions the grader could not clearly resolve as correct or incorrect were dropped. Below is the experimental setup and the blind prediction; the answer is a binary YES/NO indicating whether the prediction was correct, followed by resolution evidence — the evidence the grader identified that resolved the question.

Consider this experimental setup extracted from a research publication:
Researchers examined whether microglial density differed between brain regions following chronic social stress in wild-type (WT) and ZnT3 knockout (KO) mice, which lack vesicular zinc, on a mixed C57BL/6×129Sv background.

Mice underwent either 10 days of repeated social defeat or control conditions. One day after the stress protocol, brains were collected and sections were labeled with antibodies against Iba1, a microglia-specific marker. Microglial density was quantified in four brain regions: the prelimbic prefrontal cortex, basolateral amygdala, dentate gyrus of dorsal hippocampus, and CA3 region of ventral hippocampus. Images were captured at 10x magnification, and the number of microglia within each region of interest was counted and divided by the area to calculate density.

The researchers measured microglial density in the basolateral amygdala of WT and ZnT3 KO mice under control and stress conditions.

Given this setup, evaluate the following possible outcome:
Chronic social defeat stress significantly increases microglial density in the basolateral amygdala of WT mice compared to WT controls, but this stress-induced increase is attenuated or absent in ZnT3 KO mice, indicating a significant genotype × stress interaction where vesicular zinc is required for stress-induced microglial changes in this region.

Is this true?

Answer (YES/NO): NO